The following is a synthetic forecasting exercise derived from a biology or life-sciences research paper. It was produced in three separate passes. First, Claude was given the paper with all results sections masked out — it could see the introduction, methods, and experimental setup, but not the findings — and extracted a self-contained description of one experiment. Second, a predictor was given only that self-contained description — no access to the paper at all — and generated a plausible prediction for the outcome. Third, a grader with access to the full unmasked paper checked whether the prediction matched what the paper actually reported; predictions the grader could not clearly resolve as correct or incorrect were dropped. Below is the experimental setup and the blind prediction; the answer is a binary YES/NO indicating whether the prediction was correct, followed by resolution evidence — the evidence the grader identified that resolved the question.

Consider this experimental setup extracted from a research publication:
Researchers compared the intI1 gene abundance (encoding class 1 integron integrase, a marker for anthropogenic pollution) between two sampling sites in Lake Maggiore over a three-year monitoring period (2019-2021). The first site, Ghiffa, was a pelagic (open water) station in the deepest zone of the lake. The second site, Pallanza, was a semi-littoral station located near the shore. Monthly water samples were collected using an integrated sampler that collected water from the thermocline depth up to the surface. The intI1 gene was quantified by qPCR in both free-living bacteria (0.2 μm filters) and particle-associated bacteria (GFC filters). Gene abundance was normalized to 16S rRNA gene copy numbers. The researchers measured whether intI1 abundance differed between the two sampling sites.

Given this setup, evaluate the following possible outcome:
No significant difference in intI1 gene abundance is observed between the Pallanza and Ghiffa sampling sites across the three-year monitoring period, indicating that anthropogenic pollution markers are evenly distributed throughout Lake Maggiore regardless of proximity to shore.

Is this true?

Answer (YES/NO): YES